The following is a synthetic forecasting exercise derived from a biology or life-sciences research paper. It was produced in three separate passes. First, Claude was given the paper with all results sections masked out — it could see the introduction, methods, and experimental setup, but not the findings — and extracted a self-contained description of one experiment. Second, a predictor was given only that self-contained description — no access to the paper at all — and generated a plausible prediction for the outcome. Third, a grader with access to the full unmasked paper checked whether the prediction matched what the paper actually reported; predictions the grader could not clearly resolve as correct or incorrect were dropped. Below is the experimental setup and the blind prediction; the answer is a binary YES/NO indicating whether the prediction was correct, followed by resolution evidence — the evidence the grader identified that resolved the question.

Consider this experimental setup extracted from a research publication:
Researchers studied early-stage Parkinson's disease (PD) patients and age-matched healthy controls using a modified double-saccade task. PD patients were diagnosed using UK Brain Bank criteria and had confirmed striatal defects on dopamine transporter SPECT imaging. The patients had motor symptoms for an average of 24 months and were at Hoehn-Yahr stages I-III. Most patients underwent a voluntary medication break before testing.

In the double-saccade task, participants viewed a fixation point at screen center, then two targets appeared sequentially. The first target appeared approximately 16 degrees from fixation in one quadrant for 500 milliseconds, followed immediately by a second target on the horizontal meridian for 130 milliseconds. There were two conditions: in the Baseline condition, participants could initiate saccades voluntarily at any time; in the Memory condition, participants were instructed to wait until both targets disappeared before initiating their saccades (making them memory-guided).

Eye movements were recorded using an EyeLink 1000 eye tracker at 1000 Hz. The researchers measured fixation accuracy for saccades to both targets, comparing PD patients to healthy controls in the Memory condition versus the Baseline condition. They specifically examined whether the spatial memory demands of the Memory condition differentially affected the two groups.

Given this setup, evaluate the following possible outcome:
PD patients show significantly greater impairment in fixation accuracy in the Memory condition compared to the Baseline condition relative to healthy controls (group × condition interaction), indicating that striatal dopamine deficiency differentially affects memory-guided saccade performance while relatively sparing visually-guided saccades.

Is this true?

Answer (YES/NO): YES